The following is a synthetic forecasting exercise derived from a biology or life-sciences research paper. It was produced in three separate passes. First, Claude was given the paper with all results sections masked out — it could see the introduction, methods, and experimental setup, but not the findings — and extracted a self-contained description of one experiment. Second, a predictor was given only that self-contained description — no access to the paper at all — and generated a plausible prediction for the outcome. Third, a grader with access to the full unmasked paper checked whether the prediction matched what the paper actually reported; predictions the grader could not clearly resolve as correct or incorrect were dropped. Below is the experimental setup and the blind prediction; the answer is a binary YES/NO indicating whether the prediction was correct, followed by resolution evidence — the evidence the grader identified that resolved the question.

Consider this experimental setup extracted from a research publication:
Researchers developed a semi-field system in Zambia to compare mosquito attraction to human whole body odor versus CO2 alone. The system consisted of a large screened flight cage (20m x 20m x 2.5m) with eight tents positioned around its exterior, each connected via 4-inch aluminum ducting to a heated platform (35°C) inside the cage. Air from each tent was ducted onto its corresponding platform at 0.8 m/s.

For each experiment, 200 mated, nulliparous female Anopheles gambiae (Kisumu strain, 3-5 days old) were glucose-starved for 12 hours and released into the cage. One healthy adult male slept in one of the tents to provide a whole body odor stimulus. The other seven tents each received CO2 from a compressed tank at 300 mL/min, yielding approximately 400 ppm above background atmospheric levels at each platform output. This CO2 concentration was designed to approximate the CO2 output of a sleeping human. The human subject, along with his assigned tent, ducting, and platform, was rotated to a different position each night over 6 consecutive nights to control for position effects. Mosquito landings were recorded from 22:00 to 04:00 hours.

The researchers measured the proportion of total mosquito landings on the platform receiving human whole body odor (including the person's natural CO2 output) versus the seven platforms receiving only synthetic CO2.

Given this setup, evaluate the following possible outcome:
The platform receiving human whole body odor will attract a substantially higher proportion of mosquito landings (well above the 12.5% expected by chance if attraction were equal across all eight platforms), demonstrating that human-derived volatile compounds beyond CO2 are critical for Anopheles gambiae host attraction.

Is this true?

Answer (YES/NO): YES